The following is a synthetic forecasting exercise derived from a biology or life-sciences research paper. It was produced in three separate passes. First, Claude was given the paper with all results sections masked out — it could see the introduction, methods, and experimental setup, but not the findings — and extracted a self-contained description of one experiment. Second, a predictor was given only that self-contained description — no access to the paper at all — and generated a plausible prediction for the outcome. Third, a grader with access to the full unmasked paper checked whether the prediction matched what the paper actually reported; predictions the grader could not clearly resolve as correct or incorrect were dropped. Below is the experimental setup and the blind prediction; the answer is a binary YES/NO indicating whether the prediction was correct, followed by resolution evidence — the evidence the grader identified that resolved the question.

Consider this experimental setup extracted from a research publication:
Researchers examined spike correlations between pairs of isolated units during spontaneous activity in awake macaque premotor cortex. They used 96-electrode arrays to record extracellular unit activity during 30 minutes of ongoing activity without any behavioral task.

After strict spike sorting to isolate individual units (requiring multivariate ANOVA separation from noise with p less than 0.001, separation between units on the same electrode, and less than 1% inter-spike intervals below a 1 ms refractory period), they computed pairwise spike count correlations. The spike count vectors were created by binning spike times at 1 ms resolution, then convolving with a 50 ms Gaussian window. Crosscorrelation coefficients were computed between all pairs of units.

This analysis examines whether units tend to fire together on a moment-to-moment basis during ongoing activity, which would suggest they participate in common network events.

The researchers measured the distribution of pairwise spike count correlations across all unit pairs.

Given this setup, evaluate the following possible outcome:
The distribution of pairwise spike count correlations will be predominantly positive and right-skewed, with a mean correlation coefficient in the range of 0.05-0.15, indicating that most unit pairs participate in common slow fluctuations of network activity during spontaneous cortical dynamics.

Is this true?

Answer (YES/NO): NO